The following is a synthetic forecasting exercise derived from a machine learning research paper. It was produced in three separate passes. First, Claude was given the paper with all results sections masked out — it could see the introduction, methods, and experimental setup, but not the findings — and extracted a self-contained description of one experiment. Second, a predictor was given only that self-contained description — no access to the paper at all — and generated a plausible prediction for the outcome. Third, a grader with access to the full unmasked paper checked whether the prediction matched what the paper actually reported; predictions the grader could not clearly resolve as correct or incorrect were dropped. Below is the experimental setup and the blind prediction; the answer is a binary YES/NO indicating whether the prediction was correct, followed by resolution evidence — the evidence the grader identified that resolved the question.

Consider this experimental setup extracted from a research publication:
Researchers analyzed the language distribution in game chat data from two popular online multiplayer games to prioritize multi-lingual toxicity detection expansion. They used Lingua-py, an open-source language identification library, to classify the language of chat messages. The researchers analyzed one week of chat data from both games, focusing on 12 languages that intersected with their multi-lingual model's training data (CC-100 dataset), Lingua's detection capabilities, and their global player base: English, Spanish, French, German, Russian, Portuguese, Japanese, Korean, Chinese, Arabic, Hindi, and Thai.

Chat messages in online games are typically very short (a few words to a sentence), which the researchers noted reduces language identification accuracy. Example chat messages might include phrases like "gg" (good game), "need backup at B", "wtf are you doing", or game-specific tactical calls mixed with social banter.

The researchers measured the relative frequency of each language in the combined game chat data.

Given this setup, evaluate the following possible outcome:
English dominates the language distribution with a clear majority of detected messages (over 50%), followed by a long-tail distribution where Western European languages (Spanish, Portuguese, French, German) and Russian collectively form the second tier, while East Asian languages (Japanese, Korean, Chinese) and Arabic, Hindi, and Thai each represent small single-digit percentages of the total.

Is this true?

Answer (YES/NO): NO